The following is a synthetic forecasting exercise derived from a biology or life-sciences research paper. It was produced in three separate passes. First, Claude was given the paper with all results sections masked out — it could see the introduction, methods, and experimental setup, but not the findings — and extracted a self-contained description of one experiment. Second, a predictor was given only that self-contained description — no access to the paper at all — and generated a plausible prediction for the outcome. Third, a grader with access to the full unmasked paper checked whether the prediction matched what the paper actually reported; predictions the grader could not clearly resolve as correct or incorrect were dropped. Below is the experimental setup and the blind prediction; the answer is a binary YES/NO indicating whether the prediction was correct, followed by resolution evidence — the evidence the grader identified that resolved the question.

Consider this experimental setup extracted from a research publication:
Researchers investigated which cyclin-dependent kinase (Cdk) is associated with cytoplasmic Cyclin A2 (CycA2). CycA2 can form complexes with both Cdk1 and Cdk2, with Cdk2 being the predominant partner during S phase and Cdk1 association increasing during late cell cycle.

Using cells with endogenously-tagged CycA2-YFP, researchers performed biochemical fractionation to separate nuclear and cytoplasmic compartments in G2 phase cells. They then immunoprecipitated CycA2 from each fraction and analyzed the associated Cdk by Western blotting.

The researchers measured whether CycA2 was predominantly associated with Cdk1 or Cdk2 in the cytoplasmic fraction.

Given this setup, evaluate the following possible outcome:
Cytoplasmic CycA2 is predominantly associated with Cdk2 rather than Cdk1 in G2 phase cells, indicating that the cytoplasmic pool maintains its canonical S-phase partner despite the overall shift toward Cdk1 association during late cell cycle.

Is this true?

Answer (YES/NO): NO